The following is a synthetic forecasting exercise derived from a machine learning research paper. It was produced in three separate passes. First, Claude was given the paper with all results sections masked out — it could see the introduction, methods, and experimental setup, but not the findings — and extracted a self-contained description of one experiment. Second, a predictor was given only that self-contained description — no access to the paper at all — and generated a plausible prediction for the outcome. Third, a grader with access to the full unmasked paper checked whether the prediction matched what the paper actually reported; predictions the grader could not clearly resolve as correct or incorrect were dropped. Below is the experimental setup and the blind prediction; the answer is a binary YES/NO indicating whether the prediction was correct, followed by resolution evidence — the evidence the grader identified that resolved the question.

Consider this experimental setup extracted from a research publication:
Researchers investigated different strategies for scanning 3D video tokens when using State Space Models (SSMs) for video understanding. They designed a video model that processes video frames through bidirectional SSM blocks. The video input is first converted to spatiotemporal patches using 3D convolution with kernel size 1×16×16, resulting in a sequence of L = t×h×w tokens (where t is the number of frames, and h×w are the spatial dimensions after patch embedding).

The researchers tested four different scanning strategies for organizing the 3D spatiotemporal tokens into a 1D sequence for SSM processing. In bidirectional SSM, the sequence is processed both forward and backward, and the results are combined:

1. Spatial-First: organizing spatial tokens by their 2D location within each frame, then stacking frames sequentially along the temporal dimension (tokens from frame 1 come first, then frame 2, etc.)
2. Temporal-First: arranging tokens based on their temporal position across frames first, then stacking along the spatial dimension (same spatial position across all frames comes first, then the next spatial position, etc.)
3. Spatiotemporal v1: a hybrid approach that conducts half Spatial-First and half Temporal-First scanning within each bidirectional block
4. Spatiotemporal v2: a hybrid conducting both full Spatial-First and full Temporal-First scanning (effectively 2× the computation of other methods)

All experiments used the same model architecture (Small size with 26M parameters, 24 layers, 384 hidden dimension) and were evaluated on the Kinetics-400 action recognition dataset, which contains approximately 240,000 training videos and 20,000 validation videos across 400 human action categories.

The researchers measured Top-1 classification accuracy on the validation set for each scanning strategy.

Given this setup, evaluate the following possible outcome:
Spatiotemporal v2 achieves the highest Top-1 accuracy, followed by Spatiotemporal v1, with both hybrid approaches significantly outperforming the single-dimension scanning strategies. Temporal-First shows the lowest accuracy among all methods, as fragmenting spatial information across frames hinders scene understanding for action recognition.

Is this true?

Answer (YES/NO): NO